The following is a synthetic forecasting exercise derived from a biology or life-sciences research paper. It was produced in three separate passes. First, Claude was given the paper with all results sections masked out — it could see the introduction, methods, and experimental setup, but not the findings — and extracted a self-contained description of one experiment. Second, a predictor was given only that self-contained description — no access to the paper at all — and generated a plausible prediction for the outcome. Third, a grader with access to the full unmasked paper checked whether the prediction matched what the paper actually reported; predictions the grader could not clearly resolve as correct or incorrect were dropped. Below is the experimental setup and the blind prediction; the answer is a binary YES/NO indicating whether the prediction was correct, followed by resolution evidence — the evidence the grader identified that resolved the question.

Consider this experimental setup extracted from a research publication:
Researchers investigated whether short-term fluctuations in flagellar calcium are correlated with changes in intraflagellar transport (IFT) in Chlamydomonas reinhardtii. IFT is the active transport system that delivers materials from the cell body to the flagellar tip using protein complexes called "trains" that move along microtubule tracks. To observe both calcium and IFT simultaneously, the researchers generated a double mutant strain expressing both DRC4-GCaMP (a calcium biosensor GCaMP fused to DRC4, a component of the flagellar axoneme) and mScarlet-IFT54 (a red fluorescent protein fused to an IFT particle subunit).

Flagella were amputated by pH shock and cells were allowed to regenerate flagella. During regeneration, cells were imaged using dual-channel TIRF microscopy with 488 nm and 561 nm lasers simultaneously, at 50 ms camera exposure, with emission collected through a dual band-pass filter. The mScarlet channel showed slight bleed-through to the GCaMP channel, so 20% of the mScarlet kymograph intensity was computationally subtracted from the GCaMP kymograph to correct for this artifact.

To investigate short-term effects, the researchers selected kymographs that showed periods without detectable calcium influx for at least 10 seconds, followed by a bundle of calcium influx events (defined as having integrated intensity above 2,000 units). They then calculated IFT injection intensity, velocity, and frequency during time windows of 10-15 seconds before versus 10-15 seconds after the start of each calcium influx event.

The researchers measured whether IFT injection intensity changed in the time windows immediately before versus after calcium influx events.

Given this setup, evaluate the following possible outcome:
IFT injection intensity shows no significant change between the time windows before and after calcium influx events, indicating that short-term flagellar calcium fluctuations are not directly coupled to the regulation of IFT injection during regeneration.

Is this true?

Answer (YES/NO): YES